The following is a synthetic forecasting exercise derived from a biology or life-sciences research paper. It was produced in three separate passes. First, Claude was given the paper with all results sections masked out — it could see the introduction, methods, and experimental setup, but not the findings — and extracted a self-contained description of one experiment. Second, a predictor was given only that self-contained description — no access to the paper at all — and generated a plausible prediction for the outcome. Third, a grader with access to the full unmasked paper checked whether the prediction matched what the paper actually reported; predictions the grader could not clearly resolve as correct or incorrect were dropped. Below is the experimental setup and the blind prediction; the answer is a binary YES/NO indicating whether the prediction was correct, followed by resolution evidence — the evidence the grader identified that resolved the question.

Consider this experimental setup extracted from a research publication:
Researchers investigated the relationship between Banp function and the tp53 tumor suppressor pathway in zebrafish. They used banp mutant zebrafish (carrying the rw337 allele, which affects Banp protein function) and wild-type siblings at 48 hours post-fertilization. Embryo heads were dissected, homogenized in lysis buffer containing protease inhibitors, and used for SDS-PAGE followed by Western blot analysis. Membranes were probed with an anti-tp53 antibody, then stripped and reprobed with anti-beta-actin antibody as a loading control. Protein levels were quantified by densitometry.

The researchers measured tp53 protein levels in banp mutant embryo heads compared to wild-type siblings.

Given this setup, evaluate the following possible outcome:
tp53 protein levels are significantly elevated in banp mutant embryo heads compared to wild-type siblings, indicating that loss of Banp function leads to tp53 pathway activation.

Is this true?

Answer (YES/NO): YES